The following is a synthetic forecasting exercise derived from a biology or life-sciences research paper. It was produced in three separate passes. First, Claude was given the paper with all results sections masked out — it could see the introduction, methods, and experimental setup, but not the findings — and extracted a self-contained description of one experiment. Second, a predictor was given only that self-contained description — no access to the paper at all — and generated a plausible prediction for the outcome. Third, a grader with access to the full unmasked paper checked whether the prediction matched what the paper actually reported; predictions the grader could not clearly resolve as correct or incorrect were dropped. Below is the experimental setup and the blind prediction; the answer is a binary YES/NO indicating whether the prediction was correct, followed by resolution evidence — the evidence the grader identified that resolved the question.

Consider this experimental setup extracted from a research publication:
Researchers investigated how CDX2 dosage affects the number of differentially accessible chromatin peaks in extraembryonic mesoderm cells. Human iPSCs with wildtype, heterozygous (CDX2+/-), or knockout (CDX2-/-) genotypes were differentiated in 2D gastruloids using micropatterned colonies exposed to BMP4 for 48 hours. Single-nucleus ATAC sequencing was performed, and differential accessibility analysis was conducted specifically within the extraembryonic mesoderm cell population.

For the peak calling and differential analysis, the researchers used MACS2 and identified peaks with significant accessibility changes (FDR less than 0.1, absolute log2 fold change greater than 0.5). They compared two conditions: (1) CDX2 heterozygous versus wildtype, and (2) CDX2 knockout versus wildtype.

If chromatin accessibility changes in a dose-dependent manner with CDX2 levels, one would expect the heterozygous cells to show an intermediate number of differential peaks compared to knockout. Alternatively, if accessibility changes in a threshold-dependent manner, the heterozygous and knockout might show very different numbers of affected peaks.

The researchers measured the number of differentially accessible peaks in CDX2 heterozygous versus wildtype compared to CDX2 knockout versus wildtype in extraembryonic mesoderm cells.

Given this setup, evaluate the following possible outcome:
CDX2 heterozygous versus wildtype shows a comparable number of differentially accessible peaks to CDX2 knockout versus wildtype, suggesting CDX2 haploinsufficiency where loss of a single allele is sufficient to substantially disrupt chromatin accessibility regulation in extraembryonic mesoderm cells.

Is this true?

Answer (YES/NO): NO